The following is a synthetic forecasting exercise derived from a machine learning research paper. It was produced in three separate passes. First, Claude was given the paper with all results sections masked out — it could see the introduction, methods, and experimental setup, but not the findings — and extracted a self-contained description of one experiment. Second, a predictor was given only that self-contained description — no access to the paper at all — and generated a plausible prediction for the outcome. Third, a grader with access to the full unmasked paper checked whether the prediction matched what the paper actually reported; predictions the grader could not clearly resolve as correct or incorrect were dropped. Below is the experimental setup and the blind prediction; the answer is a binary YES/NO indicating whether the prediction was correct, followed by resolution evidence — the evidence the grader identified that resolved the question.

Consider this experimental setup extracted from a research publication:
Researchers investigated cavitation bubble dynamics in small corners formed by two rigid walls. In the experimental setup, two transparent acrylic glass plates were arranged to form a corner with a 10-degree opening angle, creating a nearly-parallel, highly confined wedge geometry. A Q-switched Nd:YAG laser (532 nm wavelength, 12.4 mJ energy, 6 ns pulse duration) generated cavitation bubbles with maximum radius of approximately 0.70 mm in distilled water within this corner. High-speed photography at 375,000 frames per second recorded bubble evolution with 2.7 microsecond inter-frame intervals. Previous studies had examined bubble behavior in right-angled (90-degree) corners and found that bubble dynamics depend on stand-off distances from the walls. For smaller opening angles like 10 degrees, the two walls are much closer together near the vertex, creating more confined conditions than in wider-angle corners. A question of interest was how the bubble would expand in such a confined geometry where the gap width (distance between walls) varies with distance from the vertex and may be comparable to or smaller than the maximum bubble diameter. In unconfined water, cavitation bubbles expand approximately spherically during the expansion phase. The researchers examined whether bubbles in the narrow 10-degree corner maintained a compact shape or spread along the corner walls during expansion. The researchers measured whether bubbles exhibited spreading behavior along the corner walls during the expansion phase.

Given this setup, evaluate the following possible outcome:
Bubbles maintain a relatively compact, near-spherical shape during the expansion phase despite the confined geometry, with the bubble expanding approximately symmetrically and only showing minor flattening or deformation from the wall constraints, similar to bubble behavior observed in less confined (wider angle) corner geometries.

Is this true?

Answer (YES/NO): NO